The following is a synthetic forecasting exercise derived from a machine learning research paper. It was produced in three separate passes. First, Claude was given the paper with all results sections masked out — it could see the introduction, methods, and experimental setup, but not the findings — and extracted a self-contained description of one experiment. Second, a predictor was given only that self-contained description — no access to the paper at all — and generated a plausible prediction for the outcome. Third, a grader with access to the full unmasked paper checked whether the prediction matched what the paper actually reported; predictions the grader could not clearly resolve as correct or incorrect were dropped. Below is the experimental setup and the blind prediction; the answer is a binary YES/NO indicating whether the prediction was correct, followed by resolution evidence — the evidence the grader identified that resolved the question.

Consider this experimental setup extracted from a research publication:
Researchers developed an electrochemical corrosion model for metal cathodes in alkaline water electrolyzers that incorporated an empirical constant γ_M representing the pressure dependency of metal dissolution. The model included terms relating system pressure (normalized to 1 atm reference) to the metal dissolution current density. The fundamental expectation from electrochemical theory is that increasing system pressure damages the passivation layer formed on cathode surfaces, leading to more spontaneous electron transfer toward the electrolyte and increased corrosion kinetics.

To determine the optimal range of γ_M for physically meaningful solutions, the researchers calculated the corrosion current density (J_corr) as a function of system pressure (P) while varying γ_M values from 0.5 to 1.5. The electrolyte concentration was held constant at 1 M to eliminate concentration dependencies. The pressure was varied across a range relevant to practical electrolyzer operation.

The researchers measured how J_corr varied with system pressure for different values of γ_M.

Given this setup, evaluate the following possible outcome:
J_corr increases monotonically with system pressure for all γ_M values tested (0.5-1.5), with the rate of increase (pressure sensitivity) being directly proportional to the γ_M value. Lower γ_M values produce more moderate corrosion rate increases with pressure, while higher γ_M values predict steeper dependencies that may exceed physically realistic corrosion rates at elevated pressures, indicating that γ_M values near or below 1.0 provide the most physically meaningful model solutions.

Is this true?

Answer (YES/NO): NO